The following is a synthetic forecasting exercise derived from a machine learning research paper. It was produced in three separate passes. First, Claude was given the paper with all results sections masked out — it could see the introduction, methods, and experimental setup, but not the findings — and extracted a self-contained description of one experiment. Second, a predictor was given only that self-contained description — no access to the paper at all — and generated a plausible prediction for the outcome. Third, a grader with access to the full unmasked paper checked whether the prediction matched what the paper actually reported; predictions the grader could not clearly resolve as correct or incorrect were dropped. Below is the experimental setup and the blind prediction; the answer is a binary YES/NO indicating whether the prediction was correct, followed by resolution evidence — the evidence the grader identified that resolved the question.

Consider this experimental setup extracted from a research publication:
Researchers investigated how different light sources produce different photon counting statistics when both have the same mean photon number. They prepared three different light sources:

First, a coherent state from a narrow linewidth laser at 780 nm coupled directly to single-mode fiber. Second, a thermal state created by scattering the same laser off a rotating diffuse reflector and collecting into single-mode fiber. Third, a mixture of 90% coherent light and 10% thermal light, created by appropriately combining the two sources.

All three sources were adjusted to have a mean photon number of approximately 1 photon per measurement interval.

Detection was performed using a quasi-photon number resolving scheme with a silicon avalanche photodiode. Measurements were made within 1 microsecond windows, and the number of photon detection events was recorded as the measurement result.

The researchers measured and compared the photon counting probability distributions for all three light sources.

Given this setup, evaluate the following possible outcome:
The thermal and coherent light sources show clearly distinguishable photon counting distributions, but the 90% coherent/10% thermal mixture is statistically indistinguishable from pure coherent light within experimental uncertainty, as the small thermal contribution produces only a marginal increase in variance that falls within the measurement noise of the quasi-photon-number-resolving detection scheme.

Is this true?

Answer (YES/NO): NO